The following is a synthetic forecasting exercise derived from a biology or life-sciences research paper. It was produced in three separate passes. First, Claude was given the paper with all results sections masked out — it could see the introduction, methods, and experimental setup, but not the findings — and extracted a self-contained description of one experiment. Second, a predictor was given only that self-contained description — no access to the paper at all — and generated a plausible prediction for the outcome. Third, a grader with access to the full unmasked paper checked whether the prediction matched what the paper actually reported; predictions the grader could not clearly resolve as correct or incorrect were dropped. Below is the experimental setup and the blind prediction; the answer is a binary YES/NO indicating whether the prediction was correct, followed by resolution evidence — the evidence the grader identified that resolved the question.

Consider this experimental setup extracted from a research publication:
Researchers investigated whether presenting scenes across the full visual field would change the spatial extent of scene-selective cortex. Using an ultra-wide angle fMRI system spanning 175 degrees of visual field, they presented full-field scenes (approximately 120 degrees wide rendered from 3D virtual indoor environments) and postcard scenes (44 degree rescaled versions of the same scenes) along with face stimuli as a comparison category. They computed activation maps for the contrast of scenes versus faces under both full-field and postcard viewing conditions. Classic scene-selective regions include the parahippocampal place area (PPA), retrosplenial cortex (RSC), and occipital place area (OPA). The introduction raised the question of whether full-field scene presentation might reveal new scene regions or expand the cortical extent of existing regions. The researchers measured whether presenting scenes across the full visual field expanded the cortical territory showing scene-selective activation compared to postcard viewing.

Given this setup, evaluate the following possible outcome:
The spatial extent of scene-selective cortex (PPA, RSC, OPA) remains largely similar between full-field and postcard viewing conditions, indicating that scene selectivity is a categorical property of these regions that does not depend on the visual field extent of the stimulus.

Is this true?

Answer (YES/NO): YES